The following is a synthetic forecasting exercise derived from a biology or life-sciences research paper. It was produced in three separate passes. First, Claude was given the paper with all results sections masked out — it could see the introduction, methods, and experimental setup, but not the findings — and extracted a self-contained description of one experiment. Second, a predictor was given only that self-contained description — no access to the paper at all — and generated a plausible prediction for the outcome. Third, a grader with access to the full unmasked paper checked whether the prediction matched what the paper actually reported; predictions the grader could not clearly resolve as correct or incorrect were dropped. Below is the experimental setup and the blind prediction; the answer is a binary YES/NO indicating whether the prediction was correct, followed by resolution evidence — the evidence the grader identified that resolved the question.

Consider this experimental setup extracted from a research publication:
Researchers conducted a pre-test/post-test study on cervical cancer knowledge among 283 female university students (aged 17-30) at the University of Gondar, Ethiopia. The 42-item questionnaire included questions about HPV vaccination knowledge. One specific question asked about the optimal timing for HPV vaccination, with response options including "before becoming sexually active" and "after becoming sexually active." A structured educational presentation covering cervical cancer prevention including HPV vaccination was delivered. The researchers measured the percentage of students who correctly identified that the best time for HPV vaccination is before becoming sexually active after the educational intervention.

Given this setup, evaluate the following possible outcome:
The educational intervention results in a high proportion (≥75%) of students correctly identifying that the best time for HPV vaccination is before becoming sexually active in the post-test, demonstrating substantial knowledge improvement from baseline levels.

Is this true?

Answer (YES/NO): NO